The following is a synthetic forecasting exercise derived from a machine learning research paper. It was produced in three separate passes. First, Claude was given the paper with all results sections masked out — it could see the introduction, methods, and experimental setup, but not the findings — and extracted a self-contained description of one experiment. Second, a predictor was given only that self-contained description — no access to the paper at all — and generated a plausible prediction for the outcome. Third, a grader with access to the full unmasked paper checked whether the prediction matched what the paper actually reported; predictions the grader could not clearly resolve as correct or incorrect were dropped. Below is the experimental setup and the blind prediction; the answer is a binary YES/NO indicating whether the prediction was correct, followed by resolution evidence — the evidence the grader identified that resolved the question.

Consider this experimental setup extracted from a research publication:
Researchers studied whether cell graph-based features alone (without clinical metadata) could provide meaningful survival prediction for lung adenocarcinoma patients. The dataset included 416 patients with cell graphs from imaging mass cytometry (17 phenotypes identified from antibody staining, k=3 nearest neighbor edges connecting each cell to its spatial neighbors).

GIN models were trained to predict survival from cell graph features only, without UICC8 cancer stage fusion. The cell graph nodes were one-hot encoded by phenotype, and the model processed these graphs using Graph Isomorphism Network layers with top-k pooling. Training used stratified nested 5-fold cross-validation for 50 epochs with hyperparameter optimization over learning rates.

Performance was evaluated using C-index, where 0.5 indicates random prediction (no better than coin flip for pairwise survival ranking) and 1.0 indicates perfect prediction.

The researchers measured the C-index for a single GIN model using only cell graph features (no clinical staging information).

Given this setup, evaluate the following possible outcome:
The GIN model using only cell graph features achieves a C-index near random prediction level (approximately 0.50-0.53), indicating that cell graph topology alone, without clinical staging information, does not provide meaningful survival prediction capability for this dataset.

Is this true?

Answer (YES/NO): YES